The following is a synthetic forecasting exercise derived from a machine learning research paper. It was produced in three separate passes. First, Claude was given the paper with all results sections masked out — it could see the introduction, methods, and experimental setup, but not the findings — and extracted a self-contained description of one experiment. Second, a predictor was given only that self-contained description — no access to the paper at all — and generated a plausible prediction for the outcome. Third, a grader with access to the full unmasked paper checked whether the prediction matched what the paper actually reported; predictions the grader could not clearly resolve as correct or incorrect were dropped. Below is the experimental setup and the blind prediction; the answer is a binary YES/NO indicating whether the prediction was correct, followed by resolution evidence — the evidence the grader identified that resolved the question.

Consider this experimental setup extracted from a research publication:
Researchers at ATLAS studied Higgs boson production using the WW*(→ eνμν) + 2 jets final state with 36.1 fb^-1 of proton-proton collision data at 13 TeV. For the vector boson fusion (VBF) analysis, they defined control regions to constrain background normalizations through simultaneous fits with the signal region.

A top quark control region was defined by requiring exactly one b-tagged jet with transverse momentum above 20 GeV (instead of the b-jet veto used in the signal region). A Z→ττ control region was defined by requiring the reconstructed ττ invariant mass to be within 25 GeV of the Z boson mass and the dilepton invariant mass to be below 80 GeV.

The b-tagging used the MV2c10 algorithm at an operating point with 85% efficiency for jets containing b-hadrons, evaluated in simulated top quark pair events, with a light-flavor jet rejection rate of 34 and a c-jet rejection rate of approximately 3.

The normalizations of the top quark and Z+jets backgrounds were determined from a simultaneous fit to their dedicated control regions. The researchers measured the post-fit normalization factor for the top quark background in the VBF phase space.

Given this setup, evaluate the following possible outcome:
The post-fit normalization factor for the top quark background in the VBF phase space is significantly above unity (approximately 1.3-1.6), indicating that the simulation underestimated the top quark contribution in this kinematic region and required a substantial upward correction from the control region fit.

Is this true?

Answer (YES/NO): NO